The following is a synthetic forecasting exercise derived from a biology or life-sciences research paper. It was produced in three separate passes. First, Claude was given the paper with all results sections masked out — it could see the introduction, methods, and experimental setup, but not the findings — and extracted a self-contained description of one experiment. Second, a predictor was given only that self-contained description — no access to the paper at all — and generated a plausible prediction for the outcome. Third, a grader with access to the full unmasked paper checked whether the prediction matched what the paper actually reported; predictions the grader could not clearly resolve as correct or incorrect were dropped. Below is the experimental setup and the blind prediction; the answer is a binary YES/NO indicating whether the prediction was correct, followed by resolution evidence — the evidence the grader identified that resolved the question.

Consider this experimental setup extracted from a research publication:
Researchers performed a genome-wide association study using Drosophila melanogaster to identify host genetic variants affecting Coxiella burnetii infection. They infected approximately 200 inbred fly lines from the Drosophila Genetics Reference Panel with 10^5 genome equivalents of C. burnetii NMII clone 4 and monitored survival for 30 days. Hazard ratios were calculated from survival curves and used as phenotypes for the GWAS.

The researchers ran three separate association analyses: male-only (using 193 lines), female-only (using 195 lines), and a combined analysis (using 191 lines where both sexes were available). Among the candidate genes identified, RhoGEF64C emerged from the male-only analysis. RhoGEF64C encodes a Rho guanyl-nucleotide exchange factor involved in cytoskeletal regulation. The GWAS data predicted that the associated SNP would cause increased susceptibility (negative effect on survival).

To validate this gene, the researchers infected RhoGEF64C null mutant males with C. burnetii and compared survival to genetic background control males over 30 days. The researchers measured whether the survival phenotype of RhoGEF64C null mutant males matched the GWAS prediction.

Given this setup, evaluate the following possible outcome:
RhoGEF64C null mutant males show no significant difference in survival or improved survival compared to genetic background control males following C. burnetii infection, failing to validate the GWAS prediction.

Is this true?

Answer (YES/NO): YES